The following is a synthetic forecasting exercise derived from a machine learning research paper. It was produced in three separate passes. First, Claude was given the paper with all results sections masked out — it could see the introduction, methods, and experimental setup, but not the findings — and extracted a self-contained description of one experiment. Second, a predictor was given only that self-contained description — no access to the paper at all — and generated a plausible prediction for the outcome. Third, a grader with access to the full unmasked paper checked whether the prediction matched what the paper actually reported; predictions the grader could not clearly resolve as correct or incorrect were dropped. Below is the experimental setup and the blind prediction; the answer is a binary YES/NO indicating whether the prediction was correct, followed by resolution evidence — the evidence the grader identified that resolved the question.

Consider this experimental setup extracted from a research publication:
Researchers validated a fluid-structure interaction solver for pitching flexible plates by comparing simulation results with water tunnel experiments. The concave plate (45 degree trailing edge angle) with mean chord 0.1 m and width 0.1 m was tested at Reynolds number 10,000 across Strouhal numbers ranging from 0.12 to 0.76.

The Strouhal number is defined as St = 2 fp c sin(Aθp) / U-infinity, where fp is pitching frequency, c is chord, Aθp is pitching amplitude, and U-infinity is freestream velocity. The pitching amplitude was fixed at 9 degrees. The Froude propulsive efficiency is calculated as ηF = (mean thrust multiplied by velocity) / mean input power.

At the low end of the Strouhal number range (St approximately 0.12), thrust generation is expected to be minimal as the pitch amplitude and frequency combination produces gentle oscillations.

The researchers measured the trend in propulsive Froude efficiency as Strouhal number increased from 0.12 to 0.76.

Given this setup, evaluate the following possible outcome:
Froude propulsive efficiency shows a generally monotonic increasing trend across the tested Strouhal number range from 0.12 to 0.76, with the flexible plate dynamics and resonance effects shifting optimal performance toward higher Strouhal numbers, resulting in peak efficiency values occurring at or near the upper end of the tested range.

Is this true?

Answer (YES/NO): NO